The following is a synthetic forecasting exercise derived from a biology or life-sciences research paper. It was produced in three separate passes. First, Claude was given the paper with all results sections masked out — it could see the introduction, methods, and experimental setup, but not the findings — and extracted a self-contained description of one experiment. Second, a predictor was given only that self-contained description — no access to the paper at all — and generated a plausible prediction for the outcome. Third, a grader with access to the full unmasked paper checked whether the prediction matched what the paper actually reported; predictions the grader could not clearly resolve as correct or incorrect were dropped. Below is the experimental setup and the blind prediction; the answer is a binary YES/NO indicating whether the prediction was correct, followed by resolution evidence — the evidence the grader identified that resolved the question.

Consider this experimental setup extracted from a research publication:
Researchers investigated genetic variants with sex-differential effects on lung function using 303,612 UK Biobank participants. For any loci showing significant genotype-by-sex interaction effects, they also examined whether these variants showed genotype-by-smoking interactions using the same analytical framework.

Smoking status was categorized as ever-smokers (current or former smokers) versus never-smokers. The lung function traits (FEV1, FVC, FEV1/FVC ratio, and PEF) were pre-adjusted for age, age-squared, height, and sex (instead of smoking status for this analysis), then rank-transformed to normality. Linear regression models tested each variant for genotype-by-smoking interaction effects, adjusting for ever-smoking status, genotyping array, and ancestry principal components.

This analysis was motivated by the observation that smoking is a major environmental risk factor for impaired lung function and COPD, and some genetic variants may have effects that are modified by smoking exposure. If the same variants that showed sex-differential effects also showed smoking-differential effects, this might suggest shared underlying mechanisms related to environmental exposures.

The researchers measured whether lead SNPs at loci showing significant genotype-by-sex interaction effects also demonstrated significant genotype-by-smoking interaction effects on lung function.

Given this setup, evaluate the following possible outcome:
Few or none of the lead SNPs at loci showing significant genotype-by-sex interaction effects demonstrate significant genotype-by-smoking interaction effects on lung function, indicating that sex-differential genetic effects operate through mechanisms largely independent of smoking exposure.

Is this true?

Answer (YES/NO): YES